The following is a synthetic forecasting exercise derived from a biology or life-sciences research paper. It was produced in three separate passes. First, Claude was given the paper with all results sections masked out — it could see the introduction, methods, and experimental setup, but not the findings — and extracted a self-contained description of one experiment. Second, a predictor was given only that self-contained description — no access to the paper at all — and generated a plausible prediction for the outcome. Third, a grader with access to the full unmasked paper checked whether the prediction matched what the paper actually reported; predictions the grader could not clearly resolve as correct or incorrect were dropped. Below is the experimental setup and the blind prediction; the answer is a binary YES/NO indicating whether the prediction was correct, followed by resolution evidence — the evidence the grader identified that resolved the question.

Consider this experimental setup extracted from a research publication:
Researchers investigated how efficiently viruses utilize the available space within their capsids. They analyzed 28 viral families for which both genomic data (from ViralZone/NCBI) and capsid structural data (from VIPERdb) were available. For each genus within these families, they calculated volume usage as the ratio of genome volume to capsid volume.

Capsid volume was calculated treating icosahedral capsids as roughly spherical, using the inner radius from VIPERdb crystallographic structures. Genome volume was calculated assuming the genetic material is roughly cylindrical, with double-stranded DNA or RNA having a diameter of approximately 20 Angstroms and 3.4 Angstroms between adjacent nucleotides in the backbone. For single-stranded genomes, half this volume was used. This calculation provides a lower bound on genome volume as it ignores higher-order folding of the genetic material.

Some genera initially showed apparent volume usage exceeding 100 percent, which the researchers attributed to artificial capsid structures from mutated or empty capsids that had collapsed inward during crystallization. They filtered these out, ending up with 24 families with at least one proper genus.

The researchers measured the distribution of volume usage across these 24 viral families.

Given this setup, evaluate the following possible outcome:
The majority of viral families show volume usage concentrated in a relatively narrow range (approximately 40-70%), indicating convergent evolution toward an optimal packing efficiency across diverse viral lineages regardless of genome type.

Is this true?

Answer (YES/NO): NO